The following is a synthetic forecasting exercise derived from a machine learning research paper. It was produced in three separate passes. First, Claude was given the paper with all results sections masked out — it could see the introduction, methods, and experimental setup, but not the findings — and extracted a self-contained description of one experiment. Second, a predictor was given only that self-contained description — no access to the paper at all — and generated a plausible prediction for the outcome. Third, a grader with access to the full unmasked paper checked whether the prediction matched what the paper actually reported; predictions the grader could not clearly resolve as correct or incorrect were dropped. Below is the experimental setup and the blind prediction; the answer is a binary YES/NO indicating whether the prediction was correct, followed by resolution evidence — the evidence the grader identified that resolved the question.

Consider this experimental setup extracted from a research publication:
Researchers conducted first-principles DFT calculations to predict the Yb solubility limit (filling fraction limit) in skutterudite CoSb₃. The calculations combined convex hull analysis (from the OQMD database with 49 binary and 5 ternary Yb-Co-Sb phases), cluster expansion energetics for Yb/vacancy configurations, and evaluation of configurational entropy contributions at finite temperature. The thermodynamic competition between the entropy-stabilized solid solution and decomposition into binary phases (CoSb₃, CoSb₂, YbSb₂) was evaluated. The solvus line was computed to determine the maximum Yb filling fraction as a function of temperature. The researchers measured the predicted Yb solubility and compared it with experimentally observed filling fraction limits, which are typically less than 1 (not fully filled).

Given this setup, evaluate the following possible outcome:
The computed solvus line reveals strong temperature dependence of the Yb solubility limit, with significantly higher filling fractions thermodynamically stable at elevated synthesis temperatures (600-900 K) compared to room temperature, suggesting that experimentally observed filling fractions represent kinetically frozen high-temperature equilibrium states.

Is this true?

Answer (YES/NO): NO